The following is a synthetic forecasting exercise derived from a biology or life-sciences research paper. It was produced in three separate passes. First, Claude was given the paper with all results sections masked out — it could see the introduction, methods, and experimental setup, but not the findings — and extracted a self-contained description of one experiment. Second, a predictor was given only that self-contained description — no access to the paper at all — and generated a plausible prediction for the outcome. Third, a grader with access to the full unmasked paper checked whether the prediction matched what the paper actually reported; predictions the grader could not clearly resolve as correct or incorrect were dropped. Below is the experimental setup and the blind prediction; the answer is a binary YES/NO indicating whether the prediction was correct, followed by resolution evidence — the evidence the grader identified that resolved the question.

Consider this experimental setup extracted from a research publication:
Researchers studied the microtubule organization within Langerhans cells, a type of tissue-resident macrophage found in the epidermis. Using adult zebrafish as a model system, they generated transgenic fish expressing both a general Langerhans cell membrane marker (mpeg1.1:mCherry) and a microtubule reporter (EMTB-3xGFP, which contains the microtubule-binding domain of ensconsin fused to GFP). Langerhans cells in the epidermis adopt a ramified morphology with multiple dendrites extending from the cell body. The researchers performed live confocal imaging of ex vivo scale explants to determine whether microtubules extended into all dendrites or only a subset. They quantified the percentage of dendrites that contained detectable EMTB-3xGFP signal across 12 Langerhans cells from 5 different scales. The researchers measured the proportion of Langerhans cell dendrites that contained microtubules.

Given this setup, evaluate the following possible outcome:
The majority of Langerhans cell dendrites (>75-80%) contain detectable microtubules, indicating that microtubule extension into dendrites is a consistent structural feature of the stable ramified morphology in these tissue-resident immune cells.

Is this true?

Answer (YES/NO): NO